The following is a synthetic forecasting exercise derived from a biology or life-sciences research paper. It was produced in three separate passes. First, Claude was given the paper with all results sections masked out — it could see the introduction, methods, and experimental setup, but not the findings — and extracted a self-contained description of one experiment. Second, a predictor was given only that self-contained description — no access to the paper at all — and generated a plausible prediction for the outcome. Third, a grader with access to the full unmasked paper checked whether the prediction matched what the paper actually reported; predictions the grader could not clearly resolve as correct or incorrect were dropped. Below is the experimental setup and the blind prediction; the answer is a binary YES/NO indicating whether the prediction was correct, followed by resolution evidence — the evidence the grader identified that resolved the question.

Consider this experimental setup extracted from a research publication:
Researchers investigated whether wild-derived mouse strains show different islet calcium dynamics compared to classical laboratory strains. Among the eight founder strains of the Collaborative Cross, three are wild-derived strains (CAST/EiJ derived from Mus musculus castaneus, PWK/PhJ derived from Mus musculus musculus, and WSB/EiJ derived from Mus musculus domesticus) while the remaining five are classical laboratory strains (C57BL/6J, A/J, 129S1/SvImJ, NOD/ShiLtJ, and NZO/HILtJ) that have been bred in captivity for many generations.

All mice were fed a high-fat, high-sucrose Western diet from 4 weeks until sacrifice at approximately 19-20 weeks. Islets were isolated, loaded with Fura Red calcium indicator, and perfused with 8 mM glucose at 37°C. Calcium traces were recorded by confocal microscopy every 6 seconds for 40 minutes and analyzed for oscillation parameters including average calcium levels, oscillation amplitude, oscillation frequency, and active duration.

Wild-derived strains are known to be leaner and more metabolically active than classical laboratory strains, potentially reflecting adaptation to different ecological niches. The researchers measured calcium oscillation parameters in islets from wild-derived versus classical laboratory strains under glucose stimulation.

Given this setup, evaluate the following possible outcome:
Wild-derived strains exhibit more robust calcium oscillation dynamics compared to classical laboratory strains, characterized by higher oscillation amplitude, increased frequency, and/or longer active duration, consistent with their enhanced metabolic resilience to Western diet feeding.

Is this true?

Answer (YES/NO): NO